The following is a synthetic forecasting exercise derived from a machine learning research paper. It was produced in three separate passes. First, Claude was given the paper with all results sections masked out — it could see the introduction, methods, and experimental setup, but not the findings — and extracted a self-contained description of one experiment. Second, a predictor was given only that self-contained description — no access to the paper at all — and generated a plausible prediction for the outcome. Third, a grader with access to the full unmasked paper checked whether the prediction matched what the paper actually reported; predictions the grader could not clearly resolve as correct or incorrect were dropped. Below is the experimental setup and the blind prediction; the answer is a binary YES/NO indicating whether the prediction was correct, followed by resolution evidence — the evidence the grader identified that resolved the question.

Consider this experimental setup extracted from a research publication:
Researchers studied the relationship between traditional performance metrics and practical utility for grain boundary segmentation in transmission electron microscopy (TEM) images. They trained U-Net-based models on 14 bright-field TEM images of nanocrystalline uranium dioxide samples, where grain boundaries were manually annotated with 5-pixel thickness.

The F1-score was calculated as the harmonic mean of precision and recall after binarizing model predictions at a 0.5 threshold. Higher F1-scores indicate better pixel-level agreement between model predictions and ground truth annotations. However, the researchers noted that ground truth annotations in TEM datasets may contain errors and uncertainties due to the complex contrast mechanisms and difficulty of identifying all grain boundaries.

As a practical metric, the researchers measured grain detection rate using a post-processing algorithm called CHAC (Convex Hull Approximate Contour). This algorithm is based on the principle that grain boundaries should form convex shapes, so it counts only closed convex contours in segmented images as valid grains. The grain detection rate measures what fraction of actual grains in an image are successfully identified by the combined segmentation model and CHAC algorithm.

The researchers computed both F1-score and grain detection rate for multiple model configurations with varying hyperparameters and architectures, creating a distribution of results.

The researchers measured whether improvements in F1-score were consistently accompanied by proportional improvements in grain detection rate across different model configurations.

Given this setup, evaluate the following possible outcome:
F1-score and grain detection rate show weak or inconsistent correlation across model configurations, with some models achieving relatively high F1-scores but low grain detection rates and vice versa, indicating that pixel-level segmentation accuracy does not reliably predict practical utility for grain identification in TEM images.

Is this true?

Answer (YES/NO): YES